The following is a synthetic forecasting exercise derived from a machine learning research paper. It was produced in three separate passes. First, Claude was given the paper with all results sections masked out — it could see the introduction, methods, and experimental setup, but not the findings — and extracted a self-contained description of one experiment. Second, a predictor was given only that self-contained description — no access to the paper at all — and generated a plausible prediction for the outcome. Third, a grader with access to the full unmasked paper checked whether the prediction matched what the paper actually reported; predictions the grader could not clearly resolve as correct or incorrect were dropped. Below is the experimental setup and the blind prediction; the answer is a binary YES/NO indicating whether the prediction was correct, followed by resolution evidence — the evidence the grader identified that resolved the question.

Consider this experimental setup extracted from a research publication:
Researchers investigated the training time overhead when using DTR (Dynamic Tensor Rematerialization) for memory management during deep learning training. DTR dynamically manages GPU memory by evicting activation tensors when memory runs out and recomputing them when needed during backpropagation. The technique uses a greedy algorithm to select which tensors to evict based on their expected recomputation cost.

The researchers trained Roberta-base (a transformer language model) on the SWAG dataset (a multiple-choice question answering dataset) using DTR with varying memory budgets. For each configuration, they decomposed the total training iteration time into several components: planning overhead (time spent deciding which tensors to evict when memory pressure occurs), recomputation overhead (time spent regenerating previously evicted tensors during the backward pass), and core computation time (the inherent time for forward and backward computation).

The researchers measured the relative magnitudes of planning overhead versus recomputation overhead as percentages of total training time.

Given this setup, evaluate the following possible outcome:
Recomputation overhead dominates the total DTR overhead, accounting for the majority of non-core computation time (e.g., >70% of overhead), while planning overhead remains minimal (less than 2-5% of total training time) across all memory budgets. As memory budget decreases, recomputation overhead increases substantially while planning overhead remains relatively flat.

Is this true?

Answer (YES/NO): NO